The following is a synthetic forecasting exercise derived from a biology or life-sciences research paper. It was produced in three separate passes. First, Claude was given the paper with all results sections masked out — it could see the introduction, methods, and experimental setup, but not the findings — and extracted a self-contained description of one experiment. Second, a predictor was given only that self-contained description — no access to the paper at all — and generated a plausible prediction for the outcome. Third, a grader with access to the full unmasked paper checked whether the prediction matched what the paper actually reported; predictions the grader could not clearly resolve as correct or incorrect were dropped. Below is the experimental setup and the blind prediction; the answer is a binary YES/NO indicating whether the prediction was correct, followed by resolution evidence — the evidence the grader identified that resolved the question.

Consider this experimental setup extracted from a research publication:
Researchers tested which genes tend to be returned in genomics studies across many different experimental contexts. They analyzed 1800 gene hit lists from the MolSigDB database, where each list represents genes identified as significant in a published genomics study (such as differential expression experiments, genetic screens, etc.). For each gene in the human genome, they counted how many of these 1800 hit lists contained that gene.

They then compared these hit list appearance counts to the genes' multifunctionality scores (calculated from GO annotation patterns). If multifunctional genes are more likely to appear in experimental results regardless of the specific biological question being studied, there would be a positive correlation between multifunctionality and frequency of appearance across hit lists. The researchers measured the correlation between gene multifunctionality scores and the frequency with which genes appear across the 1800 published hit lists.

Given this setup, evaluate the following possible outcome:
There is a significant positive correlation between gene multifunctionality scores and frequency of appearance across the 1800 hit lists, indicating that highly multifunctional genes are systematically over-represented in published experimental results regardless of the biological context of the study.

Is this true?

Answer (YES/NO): YES